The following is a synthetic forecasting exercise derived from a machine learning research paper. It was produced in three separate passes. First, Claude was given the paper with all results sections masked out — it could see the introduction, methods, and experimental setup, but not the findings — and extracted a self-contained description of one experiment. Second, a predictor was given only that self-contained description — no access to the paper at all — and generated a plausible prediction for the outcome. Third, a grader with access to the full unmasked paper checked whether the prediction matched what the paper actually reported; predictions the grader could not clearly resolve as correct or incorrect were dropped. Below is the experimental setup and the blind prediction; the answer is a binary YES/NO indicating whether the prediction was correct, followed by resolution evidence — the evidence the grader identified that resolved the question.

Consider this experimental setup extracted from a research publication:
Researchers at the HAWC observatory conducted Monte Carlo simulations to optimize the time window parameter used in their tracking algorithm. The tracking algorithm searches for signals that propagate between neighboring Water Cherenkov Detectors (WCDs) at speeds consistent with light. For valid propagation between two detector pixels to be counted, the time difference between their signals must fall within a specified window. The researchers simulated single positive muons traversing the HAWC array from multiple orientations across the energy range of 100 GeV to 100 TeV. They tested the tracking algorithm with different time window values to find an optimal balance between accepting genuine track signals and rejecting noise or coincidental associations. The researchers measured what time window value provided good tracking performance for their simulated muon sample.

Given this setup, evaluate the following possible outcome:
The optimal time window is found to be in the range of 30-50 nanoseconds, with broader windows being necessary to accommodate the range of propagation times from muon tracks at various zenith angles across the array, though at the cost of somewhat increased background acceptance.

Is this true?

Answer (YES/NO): YES